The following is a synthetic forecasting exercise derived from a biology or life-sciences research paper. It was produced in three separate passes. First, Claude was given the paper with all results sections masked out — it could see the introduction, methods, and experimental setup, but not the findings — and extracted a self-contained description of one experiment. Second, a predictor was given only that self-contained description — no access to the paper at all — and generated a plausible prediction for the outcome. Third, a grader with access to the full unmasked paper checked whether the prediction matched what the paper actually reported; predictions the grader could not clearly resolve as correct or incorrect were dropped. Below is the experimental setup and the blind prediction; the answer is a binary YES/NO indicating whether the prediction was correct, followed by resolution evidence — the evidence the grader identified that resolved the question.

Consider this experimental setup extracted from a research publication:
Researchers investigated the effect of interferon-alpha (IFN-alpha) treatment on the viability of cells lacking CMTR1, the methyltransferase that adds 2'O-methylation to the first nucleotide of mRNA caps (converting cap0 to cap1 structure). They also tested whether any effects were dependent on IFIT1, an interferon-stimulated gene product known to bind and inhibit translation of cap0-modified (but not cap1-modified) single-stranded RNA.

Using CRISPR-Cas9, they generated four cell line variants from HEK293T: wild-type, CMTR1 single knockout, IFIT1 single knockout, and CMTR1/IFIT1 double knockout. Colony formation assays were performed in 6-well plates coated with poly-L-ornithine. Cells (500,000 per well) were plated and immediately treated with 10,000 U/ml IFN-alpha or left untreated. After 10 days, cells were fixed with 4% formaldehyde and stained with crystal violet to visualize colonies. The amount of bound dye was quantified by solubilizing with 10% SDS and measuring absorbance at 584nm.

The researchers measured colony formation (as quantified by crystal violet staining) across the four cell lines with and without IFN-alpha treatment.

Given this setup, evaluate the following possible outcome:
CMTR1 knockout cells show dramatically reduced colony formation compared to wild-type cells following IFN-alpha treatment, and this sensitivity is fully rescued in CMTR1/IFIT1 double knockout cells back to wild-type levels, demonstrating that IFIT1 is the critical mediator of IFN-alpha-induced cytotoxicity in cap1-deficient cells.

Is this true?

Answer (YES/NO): YES